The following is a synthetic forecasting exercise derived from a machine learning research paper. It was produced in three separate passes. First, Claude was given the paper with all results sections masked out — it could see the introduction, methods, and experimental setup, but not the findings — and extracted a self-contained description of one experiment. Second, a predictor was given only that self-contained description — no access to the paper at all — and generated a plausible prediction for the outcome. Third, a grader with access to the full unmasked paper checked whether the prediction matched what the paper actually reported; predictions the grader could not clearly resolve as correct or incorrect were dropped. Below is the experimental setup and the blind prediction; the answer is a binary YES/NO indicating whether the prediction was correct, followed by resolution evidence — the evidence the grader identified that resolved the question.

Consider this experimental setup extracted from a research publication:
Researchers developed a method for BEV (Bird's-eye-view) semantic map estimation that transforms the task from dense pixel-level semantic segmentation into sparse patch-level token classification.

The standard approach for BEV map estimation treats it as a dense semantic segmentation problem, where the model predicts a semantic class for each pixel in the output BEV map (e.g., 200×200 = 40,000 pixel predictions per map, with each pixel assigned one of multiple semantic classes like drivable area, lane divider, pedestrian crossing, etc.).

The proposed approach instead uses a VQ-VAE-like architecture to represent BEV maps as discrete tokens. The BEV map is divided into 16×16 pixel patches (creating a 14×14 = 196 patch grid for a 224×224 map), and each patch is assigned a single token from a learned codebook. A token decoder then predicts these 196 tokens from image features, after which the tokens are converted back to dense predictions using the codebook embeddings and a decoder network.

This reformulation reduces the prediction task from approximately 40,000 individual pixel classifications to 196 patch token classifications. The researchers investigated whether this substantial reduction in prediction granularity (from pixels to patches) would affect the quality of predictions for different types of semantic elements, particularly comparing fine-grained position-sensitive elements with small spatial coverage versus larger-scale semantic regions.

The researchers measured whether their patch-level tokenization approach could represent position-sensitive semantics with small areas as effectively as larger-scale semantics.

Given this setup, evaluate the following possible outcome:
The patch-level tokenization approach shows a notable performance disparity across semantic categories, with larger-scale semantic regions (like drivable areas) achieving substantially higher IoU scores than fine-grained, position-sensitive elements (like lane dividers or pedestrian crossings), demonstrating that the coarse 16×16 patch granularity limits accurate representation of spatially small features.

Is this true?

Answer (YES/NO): YES